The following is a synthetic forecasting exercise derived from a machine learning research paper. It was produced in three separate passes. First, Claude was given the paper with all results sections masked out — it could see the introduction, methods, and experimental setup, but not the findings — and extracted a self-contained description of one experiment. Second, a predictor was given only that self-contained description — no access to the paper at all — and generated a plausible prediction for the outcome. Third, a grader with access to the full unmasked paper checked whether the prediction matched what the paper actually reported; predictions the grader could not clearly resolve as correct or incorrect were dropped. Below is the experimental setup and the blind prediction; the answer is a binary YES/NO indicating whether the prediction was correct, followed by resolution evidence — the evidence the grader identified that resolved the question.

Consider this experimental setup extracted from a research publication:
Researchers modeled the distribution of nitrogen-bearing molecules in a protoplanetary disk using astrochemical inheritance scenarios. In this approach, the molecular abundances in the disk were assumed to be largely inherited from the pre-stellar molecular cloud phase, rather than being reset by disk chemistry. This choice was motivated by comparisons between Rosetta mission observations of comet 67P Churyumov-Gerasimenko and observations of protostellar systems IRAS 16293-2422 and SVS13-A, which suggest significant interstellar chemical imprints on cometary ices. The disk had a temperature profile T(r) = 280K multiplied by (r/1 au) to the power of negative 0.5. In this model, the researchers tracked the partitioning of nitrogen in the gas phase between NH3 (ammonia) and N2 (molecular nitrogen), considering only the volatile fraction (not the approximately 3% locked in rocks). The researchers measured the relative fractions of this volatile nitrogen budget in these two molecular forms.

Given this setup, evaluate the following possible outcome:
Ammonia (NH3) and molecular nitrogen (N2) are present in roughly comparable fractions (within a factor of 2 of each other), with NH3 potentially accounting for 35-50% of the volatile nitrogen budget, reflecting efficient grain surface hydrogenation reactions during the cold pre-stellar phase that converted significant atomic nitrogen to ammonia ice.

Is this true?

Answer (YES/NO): NO